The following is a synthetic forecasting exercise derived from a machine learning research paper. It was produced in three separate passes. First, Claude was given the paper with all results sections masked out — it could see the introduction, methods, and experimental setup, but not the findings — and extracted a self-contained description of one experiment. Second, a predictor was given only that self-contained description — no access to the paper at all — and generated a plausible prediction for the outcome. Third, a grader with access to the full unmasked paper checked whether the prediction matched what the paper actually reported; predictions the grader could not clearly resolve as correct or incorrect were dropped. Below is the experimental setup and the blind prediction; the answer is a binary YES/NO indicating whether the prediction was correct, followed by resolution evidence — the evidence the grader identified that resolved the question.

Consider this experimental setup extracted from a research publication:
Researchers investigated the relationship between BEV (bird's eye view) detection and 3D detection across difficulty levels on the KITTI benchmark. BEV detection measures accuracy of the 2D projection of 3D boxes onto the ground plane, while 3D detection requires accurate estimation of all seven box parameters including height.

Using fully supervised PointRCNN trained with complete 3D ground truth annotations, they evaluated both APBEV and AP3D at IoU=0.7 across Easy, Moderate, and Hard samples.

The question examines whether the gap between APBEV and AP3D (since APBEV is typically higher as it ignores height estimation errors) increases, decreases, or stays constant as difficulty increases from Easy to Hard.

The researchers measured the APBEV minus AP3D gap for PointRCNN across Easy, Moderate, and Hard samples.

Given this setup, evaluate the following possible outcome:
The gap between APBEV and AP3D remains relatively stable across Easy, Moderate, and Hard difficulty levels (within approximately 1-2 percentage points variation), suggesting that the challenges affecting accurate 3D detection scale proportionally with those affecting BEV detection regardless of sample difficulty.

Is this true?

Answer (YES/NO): NO